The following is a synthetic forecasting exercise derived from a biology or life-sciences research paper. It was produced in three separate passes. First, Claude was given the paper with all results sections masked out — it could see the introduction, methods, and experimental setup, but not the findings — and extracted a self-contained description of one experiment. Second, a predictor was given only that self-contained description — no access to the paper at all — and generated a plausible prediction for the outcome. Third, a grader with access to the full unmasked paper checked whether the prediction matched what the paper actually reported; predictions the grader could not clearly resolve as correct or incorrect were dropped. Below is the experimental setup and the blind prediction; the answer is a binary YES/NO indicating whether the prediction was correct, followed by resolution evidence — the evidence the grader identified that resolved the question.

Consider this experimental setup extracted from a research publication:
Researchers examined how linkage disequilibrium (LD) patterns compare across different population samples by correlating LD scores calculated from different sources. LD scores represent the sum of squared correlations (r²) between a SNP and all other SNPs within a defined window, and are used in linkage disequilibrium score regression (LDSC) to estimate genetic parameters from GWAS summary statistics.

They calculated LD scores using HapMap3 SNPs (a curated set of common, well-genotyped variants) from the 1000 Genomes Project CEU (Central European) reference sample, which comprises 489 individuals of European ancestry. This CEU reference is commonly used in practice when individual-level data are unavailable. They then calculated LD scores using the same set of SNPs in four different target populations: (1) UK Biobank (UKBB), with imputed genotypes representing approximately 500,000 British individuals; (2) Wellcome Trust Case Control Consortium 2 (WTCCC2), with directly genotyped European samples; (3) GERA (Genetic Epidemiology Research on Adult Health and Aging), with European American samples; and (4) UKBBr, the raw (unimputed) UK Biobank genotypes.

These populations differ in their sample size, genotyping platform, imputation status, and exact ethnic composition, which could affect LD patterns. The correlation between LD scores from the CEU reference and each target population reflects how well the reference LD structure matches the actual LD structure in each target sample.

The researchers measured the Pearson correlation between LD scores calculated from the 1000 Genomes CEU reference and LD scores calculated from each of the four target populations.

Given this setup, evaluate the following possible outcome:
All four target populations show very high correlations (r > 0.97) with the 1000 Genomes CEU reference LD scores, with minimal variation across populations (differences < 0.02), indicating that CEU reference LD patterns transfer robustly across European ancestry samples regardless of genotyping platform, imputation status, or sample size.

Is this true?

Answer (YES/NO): NO